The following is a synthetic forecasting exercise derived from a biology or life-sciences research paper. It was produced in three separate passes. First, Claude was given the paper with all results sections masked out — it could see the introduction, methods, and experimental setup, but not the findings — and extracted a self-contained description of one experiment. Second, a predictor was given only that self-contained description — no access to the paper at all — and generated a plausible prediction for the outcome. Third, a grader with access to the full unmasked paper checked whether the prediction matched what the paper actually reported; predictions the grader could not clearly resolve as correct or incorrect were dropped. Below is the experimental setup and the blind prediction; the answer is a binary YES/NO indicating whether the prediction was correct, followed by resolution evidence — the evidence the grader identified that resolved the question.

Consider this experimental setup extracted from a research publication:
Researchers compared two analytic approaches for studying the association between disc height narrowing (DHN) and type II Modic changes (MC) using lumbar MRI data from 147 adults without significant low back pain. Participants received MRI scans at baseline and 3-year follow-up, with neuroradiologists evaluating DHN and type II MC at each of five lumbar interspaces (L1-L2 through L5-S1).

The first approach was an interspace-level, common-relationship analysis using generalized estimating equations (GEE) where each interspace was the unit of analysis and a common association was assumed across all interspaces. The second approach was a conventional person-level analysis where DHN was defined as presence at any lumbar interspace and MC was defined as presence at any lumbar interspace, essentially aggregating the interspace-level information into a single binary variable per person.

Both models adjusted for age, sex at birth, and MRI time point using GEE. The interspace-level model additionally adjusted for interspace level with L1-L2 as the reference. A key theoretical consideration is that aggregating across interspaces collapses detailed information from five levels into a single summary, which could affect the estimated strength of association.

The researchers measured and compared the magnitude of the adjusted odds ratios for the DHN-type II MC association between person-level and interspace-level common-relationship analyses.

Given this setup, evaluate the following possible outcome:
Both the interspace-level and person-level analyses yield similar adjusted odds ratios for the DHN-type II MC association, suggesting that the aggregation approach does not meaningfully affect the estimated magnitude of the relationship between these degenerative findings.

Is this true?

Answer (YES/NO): NO